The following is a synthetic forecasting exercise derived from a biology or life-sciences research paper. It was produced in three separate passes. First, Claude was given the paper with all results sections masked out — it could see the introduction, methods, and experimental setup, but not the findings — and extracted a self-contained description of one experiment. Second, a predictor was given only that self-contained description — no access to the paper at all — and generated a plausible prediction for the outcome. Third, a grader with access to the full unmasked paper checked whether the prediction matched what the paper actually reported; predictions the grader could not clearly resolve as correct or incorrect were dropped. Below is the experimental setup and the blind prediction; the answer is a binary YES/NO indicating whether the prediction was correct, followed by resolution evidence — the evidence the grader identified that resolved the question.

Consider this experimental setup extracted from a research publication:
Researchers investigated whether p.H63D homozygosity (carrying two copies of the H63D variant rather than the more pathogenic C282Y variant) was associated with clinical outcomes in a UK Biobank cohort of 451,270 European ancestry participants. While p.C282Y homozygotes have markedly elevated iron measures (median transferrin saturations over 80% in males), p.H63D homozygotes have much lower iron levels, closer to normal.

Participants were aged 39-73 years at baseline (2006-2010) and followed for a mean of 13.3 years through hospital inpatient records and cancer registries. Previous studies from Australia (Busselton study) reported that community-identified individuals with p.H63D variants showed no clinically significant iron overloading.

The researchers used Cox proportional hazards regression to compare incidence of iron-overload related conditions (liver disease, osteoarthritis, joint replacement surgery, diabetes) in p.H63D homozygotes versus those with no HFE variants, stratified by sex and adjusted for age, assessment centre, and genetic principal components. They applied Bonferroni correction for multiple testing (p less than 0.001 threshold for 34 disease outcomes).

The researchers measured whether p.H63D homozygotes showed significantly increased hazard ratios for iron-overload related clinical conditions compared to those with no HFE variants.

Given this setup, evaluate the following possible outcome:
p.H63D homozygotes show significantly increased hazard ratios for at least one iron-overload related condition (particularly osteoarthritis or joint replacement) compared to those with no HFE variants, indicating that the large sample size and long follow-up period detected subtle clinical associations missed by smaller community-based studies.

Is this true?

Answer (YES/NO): NO